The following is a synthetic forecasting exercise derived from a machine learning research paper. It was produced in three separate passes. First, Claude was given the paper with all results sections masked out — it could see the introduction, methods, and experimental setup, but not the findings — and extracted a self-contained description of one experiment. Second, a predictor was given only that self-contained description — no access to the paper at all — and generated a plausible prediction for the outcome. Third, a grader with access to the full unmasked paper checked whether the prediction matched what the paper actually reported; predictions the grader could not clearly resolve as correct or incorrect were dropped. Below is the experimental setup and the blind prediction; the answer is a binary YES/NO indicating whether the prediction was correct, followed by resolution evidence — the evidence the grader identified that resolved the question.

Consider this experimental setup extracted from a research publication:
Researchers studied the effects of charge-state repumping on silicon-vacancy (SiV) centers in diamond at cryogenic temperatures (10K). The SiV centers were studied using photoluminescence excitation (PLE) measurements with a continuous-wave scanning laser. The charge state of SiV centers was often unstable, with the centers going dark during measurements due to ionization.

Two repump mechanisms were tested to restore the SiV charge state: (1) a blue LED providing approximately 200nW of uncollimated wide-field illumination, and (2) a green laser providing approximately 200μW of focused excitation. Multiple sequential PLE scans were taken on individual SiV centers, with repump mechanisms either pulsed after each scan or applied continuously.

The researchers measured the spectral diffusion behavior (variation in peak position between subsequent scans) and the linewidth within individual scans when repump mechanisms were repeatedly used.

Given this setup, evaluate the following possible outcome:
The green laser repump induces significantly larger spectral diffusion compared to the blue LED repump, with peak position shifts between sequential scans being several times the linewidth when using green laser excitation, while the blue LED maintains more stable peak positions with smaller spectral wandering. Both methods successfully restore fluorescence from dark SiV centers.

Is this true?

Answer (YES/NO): NO